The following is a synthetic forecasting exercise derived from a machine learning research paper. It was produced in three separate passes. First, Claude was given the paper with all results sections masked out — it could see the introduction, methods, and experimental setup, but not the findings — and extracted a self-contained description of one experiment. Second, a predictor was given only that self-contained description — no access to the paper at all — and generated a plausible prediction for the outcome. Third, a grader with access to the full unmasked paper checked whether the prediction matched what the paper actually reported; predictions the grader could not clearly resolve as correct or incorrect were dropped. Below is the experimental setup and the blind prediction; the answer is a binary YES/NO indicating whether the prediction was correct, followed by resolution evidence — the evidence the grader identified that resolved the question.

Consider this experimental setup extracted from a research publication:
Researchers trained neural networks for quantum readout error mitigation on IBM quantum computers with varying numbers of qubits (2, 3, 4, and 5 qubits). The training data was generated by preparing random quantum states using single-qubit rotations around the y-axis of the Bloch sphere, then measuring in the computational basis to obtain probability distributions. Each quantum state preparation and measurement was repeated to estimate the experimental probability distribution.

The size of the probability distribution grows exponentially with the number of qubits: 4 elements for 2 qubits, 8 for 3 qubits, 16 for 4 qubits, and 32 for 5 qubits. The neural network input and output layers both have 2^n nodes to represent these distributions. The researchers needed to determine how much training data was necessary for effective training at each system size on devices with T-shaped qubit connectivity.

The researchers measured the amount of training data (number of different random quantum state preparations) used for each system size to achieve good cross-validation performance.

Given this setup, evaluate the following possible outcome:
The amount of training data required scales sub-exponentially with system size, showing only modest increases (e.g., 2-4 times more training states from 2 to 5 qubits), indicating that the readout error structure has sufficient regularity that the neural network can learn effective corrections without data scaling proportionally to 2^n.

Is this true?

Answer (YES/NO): NO